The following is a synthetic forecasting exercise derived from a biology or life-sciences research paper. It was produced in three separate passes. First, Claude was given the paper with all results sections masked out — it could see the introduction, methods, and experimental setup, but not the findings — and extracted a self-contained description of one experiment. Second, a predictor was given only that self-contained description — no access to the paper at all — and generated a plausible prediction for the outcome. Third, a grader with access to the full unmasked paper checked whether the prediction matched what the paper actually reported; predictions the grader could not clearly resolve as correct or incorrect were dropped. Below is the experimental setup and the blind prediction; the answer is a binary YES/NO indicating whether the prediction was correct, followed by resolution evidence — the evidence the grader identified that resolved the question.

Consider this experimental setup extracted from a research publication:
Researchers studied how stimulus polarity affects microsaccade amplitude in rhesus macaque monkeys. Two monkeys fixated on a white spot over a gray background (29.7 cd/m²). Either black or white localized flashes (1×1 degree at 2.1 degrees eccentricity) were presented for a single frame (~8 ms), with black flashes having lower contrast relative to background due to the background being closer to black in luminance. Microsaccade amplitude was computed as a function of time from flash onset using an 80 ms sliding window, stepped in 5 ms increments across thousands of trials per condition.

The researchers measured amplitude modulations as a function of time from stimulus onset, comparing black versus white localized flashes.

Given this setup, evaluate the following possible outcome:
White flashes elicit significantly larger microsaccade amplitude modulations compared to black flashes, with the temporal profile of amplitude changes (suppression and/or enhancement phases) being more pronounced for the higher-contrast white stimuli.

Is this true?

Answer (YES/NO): NO